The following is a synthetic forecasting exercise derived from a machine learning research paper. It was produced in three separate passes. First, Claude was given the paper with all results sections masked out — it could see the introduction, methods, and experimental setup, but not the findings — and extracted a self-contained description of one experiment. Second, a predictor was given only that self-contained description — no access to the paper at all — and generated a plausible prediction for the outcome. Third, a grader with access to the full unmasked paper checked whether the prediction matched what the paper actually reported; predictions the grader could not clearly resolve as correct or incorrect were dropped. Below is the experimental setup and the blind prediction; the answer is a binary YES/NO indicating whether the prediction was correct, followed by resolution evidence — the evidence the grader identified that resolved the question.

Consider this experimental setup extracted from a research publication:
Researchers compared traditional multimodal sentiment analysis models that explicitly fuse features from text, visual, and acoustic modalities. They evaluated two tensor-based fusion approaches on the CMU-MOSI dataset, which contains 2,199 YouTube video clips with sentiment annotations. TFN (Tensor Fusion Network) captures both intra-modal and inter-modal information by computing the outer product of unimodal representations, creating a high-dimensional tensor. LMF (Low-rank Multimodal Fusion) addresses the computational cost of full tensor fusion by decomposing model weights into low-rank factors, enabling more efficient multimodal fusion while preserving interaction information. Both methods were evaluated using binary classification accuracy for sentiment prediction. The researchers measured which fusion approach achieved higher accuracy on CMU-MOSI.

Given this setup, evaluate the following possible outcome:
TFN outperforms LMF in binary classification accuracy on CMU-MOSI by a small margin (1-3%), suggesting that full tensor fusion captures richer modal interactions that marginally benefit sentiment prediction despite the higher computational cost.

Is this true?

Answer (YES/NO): NO